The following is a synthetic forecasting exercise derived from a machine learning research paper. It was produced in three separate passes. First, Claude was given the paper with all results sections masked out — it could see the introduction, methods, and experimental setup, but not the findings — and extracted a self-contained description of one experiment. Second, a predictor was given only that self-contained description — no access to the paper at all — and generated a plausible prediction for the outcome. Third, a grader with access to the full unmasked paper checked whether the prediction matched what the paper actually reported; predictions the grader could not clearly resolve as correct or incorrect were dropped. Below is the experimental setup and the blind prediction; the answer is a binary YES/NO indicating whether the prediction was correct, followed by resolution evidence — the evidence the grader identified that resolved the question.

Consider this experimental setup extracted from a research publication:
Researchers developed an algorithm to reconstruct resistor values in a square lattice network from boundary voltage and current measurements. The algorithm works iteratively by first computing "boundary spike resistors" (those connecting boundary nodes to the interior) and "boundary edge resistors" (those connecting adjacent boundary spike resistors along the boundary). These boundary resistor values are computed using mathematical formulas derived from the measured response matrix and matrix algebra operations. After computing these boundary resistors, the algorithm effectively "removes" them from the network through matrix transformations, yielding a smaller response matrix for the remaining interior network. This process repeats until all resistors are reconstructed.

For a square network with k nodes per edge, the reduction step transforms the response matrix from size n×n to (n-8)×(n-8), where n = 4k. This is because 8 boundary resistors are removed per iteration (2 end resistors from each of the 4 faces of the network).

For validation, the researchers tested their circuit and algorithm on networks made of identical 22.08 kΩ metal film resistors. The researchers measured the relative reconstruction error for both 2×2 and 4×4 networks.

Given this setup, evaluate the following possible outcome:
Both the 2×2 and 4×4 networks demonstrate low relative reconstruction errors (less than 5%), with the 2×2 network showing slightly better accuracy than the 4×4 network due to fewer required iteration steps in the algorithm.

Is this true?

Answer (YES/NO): NO